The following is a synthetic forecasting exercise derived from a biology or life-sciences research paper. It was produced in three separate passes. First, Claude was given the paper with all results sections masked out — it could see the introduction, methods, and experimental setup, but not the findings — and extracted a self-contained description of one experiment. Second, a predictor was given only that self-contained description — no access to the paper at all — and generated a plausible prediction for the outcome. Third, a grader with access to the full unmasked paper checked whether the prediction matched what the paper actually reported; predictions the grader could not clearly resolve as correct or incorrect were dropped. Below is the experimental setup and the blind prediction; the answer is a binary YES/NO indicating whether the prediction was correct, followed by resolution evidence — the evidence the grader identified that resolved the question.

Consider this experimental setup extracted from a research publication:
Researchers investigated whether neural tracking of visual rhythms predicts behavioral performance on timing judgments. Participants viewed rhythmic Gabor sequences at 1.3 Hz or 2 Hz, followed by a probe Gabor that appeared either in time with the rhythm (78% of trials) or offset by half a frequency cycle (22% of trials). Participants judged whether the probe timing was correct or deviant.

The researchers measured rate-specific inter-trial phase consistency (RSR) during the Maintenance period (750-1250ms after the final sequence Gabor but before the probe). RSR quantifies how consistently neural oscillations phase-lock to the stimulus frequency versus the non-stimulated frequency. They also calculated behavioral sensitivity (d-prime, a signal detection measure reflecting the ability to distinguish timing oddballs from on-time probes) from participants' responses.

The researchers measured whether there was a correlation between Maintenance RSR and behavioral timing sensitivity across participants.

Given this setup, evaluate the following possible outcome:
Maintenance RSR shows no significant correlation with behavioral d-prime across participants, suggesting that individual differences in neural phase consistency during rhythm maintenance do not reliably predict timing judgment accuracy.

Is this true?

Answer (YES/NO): NO